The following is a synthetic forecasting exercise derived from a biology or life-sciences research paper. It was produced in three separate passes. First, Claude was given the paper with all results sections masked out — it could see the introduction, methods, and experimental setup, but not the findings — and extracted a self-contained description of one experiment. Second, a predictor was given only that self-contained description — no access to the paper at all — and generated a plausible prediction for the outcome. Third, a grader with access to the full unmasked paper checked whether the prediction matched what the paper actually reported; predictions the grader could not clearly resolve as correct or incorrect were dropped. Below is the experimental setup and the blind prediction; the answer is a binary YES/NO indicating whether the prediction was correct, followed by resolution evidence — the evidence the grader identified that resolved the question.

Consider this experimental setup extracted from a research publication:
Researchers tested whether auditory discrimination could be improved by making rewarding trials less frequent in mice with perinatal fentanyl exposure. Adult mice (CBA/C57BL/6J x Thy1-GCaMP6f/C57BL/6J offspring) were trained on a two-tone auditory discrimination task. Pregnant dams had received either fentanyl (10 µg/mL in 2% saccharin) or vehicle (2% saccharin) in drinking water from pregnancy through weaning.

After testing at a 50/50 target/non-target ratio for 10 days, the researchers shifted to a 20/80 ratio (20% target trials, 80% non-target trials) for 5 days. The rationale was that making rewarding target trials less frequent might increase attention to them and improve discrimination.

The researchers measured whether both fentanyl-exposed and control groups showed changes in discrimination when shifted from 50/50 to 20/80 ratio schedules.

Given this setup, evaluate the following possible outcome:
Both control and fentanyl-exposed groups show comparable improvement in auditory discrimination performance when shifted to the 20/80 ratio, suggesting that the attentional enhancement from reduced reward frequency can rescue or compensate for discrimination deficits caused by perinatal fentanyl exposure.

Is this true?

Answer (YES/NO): YES